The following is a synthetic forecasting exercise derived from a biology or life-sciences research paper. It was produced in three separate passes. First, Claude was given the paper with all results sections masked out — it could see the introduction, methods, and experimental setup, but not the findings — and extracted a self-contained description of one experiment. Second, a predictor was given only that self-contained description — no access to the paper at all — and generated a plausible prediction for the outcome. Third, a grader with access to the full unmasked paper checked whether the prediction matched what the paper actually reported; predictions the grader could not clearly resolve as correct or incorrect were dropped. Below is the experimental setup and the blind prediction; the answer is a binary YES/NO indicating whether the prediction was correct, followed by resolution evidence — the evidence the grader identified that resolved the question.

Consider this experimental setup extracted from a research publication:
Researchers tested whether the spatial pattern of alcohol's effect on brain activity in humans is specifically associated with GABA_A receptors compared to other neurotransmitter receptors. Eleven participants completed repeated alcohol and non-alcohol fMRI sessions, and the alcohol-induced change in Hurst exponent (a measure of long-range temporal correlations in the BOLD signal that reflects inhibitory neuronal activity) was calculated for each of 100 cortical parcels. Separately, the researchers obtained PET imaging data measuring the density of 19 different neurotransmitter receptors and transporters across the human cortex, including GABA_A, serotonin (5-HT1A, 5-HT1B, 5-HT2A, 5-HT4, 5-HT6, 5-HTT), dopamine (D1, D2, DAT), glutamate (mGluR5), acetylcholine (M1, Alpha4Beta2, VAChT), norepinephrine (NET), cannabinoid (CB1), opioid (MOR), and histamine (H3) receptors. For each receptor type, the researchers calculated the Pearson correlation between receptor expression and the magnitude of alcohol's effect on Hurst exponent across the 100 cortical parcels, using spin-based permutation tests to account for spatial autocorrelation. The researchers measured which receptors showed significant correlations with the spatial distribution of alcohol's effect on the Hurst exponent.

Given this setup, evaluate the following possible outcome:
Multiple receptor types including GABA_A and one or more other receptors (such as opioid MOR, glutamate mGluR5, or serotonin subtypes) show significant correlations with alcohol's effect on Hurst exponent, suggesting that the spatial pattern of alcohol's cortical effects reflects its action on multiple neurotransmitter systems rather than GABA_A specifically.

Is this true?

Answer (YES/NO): YES